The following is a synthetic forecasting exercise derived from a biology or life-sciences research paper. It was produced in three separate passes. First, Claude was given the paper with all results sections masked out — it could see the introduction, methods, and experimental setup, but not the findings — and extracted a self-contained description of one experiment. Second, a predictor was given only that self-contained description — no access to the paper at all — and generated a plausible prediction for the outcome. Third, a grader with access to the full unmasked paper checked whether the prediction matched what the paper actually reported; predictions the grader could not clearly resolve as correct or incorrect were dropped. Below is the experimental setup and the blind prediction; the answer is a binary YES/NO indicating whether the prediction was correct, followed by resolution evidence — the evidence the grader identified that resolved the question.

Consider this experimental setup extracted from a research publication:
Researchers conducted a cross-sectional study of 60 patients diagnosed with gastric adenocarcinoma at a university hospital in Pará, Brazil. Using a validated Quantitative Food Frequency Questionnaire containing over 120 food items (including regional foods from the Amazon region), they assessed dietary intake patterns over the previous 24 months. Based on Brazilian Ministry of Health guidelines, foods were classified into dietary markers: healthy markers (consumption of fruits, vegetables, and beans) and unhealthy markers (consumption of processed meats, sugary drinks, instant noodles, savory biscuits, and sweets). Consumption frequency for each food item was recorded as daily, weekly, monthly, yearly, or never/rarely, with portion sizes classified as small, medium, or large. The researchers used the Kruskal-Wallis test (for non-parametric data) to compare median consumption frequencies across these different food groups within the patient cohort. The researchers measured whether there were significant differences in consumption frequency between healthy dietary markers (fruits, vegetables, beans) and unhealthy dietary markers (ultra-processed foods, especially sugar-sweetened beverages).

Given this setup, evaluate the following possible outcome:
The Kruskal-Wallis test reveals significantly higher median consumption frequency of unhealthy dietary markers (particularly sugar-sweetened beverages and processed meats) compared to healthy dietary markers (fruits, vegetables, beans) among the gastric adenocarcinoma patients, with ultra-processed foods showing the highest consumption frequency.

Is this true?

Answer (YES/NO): NO